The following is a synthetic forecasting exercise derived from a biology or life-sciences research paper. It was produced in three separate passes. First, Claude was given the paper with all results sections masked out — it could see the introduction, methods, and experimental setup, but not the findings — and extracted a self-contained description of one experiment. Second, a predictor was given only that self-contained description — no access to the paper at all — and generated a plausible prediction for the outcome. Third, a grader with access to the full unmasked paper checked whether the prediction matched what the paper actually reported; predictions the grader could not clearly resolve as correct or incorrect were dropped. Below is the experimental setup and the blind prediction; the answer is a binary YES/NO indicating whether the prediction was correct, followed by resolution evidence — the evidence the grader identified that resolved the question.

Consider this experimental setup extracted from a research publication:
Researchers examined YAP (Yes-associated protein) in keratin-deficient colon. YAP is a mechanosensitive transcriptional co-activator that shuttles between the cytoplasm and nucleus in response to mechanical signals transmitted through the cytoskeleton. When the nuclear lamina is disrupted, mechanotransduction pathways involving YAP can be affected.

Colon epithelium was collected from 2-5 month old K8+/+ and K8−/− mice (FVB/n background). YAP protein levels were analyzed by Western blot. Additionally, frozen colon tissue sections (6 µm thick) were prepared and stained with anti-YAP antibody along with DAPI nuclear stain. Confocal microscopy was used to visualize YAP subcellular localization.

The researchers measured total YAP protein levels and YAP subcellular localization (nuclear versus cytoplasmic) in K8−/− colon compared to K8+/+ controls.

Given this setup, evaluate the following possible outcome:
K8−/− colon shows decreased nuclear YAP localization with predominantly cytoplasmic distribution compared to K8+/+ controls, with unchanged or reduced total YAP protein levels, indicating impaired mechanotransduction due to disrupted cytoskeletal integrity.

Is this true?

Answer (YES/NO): NO